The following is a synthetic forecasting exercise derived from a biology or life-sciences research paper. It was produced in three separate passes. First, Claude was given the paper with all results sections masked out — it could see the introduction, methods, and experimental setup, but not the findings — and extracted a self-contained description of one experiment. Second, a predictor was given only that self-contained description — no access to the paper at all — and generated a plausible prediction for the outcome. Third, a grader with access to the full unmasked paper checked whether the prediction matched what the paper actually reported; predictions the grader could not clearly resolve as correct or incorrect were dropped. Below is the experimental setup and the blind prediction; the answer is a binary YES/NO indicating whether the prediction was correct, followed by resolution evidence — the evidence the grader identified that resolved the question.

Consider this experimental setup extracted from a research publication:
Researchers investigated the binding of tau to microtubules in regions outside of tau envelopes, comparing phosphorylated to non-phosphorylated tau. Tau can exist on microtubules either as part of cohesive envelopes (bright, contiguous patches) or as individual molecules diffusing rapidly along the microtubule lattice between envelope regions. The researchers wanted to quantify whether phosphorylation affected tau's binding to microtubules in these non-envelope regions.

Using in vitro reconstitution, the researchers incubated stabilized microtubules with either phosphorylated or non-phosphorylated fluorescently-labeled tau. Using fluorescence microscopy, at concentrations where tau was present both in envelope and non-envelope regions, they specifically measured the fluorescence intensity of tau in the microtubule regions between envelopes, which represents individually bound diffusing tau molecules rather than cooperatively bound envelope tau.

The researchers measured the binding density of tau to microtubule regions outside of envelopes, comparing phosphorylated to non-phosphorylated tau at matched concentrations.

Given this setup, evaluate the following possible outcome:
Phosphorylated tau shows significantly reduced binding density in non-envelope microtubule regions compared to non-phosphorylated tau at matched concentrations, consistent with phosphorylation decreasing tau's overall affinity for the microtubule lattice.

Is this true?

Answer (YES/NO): YES